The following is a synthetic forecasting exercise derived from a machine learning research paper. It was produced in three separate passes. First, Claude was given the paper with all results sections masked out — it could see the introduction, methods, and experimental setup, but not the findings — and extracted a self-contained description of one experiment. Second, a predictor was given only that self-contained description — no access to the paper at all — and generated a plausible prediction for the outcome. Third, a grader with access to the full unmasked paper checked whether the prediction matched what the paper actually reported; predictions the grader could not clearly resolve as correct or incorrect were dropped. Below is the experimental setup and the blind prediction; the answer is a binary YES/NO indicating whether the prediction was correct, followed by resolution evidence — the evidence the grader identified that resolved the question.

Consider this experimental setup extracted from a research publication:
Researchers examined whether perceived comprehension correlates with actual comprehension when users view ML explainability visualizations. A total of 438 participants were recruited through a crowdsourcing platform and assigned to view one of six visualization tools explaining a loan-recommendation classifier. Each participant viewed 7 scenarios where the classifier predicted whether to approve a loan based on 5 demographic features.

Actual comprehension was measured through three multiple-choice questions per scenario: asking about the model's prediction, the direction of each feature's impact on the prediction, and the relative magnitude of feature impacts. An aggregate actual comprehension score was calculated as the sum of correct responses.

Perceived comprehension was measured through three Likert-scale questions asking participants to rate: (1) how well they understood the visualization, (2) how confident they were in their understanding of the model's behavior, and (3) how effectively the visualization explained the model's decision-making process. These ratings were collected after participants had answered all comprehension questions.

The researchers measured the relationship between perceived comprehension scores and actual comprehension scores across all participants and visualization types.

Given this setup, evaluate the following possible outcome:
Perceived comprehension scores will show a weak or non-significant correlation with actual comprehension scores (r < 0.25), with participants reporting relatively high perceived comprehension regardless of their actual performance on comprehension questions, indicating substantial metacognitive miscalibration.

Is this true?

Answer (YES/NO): NO